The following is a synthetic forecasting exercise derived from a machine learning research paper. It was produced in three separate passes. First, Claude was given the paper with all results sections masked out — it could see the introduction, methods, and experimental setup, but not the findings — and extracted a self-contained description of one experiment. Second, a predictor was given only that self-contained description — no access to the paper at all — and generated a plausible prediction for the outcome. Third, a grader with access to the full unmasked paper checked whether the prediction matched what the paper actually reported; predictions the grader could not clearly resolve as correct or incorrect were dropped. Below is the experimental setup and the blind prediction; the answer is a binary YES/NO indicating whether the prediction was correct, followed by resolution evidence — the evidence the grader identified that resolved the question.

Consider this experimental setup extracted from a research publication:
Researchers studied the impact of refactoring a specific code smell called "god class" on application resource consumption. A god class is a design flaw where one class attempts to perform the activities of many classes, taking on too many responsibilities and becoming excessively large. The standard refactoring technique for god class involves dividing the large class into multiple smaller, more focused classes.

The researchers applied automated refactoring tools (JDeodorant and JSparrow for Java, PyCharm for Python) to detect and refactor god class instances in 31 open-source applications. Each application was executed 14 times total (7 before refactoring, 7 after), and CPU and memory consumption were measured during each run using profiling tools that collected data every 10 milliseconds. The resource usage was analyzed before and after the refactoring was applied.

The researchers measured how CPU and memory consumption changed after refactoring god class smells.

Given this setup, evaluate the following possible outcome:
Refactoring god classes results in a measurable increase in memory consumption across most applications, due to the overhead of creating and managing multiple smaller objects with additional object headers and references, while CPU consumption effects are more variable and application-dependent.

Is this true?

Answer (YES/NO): NO